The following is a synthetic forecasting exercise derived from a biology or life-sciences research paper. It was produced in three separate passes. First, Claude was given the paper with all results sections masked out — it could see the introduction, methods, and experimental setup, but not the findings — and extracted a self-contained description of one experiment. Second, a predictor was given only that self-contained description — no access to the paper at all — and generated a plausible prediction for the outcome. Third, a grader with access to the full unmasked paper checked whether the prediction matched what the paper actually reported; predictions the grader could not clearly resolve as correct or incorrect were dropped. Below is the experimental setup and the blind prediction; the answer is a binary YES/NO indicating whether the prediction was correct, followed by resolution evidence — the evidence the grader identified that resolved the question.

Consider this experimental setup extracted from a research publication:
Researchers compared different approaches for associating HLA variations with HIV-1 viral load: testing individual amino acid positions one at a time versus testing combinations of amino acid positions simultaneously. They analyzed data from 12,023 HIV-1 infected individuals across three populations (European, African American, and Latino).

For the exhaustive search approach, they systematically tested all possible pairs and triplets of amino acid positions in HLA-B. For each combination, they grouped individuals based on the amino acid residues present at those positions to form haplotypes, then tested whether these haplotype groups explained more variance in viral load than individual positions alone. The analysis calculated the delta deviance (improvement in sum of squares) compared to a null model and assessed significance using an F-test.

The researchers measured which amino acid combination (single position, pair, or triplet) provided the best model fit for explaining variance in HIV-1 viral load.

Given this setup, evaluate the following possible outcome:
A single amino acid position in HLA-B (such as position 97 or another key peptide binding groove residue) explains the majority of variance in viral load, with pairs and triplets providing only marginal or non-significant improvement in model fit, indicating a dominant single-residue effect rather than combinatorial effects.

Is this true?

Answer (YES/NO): NO